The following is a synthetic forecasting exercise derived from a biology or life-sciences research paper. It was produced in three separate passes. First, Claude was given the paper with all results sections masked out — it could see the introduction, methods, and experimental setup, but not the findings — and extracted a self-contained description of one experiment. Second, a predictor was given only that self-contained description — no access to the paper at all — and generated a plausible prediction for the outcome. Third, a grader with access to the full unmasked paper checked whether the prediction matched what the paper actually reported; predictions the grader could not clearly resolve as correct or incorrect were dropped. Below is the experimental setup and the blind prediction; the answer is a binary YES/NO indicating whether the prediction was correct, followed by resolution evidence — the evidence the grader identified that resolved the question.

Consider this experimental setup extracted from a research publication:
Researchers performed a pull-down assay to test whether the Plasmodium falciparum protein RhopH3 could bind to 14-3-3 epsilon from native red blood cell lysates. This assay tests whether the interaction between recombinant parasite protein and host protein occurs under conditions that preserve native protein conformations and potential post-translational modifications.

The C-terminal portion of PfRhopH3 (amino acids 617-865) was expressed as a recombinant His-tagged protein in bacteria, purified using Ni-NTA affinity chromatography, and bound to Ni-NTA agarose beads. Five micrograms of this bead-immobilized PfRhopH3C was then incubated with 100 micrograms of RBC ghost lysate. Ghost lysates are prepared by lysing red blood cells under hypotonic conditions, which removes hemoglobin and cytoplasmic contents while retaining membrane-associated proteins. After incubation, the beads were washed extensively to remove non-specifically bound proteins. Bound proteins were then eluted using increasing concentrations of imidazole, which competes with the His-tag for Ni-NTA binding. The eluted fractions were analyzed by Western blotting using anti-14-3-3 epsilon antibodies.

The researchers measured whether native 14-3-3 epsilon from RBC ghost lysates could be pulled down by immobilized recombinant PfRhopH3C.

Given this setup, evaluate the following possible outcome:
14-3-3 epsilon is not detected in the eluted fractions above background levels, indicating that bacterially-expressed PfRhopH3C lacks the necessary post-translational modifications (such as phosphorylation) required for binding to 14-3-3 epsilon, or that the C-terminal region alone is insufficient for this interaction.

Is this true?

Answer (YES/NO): NO